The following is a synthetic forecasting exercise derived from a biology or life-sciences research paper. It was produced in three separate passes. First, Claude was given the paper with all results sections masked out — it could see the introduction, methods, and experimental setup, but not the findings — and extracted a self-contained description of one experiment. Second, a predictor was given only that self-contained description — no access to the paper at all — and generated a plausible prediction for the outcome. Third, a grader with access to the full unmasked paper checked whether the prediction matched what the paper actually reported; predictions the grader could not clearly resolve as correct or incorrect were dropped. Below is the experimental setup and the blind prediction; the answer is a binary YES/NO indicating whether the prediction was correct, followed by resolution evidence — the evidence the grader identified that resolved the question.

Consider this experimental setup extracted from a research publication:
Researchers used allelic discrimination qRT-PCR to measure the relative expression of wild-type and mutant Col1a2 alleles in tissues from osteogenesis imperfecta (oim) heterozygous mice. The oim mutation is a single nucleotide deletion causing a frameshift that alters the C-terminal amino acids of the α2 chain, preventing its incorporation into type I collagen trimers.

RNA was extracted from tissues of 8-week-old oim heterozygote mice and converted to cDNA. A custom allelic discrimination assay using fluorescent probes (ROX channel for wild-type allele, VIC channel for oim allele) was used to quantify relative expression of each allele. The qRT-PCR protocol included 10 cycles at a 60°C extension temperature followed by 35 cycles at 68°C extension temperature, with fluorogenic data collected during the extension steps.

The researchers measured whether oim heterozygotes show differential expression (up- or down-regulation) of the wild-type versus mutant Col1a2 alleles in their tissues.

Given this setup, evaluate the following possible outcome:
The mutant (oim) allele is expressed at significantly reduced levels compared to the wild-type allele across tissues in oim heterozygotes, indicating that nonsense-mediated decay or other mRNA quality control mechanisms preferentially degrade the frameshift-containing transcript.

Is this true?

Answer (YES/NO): NO